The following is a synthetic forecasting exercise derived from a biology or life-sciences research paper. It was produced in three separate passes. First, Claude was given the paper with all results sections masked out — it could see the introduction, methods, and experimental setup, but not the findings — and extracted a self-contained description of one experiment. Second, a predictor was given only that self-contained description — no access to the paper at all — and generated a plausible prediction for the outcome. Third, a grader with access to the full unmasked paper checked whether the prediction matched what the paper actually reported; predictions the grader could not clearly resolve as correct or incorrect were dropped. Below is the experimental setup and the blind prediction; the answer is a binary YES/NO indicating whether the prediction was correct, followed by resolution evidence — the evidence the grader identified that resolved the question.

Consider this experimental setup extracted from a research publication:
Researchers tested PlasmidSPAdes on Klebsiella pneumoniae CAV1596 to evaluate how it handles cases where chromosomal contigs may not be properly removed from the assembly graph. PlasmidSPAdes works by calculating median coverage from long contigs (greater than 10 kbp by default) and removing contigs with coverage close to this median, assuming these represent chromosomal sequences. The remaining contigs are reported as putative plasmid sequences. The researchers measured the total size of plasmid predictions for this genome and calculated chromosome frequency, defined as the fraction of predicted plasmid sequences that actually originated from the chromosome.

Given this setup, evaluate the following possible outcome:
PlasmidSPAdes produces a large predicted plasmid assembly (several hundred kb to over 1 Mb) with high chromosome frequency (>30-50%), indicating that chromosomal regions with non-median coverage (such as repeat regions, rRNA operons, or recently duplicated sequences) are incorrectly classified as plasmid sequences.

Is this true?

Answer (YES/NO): YES